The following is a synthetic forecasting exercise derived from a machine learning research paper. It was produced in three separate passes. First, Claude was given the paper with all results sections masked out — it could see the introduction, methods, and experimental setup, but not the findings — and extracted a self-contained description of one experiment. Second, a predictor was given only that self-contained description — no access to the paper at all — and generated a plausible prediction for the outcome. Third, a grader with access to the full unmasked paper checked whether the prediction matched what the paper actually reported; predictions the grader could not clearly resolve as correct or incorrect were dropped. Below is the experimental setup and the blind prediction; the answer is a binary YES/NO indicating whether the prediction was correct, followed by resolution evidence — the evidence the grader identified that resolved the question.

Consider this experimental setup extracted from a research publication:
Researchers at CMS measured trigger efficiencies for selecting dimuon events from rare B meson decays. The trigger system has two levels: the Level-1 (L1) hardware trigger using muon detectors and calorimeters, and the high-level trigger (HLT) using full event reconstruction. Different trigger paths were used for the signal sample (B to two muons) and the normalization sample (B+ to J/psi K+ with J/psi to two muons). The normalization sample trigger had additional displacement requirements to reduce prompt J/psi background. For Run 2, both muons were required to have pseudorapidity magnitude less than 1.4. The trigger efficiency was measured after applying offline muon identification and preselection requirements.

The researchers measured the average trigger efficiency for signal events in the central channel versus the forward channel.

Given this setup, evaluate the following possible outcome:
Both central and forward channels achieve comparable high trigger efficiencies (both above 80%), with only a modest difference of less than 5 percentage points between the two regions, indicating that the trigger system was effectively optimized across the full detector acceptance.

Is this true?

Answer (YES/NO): NO